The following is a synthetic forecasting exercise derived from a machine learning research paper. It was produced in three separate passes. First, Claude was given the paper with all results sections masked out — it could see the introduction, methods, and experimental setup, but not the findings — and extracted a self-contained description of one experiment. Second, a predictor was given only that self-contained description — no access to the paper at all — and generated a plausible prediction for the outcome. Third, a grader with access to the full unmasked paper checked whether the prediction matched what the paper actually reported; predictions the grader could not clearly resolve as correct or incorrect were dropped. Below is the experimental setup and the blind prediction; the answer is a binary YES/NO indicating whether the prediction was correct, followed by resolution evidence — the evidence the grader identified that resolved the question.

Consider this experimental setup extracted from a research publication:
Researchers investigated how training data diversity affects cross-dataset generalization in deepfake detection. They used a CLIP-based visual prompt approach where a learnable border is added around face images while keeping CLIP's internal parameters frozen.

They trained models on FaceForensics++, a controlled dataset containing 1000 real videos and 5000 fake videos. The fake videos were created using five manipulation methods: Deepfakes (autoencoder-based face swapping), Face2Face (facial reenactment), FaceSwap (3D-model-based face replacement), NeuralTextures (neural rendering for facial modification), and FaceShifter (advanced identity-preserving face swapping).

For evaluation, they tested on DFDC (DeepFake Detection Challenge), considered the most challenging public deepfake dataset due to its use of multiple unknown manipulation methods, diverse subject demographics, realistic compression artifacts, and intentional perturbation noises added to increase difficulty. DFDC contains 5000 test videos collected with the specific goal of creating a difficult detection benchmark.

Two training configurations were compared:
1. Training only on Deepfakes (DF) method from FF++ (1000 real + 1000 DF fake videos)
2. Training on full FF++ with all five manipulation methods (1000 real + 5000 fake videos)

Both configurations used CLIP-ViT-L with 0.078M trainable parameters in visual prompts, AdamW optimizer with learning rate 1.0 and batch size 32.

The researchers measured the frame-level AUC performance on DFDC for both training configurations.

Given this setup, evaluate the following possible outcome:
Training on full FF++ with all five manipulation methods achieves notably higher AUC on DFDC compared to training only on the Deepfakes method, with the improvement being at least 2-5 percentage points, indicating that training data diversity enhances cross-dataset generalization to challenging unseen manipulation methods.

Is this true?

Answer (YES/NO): NO